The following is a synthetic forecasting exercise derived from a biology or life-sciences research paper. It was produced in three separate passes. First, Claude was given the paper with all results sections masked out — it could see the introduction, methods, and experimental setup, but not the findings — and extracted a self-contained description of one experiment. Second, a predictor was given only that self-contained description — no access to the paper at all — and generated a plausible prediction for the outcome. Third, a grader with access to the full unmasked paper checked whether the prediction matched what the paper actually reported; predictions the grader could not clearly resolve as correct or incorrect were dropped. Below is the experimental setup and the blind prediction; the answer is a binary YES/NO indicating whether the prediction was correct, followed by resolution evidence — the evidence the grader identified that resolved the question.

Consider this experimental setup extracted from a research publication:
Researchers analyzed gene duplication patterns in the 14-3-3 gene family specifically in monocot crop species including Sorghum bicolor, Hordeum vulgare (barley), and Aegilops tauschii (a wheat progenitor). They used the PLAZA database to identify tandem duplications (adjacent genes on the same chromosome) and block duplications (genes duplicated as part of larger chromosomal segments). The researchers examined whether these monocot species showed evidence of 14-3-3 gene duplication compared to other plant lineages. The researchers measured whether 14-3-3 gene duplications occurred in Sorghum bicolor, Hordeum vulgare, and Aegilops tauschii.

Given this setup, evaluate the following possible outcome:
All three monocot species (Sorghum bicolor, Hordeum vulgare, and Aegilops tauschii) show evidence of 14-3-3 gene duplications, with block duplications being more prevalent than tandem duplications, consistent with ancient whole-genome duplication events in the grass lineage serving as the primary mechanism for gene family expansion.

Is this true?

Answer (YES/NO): NO